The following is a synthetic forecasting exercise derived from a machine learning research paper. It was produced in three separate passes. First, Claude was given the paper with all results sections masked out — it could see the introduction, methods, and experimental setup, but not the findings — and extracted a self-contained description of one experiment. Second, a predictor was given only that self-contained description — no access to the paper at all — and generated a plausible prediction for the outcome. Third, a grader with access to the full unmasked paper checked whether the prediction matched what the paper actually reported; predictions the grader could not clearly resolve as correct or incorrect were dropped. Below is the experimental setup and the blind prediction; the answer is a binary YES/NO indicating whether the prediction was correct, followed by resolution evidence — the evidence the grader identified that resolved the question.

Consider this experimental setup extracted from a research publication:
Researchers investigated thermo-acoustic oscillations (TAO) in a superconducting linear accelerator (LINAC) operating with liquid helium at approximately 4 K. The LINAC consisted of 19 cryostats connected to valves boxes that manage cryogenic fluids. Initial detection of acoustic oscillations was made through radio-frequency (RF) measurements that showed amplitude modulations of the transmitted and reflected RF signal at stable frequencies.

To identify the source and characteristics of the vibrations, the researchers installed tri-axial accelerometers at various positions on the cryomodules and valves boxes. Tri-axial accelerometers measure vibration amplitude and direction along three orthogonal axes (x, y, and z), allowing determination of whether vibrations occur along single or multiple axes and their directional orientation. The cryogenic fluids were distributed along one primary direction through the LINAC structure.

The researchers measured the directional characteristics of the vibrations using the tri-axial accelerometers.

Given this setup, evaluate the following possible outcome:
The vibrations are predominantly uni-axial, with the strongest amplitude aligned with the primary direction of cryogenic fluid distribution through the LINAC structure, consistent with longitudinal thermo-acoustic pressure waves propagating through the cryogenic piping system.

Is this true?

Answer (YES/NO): YES